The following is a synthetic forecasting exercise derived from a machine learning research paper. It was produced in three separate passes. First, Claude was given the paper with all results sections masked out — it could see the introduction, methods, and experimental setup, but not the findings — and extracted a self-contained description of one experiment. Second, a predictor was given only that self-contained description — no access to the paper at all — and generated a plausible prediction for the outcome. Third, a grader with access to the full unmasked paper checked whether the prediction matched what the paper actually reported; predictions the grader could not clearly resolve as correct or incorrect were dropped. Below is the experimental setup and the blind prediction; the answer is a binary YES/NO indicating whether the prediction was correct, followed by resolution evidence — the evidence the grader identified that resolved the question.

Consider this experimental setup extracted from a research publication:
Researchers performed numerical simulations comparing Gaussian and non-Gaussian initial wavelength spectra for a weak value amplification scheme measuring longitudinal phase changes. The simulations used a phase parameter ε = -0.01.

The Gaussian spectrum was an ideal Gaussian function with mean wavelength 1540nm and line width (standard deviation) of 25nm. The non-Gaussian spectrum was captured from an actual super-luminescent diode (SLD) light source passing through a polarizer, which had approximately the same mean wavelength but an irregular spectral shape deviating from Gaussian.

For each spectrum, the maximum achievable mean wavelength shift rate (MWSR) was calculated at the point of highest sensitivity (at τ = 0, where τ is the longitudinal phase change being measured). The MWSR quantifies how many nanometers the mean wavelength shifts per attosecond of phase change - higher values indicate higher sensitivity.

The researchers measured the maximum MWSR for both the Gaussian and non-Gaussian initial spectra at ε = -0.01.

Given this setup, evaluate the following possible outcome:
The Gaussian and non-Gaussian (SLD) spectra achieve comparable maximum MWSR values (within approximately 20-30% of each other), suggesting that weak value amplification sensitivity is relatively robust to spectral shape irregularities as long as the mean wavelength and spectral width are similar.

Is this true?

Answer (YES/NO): YES